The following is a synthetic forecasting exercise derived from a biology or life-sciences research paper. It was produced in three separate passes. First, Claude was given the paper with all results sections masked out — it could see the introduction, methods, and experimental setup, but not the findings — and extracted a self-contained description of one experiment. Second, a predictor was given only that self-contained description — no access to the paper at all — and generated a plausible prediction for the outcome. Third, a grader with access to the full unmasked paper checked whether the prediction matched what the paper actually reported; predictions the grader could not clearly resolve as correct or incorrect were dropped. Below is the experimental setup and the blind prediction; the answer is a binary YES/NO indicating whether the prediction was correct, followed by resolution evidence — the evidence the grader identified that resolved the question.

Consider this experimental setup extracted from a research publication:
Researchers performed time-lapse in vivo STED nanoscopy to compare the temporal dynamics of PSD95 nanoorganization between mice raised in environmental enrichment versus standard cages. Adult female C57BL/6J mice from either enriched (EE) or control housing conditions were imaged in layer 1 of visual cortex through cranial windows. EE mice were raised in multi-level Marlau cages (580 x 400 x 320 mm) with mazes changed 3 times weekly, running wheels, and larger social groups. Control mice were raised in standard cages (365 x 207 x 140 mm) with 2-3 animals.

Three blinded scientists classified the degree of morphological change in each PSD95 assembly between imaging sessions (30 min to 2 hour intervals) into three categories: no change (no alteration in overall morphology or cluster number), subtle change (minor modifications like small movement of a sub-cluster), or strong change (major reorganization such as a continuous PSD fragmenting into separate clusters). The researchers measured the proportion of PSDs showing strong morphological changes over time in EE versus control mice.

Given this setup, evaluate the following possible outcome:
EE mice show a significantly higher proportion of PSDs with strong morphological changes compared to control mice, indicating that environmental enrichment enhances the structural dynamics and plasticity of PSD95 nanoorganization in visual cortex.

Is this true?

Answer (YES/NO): NO